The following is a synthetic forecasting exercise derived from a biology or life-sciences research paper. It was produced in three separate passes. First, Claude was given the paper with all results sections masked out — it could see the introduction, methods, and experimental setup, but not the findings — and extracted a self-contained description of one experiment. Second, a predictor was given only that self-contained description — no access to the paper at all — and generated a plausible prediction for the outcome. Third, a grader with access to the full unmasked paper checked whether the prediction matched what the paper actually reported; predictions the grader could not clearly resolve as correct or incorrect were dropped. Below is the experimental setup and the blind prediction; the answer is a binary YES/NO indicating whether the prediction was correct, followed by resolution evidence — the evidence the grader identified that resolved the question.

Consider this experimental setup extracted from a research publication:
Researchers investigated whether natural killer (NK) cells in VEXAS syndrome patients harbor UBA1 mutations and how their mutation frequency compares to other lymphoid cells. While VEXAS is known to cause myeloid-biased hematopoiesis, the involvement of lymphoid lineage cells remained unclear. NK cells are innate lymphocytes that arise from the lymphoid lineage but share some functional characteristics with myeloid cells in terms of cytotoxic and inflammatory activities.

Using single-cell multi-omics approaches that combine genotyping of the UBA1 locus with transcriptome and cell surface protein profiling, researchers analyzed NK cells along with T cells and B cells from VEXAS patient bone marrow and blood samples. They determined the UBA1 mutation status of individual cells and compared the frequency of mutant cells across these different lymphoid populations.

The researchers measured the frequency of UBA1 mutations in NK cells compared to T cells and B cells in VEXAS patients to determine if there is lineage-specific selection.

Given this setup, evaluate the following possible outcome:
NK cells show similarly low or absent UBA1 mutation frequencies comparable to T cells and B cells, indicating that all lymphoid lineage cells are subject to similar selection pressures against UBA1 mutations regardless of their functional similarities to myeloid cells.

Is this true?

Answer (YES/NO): NO